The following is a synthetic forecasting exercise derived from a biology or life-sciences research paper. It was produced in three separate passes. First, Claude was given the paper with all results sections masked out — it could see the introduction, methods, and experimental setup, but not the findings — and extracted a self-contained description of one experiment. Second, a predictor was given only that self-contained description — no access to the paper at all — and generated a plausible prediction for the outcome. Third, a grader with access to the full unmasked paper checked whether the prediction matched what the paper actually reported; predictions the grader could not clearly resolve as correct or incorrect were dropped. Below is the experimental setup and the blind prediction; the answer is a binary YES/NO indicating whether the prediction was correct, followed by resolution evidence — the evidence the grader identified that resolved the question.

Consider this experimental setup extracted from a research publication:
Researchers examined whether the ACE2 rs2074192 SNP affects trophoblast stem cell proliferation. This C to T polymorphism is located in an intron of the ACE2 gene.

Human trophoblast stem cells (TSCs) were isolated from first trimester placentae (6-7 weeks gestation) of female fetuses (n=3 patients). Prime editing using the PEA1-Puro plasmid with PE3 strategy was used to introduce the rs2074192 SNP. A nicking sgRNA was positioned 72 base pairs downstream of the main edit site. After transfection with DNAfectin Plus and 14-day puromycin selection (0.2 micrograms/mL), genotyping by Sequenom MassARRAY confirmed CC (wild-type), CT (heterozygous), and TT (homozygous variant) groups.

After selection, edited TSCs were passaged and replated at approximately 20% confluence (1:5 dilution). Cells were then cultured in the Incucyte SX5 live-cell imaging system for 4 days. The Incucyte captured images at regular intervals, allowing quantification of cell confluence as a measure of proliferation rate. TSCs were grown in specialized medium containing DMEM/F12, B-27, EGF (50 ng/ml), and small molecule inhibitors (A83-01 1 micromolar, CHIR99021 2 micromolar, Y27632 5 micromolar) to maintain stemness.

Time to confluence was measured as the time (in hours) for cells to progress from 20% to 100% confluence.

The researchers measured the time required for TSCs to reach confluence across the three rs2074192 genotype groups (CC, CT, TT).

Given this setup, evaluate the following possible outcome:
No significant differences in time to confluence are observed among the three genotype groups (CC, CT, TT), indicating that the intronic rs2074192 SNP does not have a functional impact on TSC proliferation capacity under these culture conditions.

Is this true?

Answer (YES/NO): YES